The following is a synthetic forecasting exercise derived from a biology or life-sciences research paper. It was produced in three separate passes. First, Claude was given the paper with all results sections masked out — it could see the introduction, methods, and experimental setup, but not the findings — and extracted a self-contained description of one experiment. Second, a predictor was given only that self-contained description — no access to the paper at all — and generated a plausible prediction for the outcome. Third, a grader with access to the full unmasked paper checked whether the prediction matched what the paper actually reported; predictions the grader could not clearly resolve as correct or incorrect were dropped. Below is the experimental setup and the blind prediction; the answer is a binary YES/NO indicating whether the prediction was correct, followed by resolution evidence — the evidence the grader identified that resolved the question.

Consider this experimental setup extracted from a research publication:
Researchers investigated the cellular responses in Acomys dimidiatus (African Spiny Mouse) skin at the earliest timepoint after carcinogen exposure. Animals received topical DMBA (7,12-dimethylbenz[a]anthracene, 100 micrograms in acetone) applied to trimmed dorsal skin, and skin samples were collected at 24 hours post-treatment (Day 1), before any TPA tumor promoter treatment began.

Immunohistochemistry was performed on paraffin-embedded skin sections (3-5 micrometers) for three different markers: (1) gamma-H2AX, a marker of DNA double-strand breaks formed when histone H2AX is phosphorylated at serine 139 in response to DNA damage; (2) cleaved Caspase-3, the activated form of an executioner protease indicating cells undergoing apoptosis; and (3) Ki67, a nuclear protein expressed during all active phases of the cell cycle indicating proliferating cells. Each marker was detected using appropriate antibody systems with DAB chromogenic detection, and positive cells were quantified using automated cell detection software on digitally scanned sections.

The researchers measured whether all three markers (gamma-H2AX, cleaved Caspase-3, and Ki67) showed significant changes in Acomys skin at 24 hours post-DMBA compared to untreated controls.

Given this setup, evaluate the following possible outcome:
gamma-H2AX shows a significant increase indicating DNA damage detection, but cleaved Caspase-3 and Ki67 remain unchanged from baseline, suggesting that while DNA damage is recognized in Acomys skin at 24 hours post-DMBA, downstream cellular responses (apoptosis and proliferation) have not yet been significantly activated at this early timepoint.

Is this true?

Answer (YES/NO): NO